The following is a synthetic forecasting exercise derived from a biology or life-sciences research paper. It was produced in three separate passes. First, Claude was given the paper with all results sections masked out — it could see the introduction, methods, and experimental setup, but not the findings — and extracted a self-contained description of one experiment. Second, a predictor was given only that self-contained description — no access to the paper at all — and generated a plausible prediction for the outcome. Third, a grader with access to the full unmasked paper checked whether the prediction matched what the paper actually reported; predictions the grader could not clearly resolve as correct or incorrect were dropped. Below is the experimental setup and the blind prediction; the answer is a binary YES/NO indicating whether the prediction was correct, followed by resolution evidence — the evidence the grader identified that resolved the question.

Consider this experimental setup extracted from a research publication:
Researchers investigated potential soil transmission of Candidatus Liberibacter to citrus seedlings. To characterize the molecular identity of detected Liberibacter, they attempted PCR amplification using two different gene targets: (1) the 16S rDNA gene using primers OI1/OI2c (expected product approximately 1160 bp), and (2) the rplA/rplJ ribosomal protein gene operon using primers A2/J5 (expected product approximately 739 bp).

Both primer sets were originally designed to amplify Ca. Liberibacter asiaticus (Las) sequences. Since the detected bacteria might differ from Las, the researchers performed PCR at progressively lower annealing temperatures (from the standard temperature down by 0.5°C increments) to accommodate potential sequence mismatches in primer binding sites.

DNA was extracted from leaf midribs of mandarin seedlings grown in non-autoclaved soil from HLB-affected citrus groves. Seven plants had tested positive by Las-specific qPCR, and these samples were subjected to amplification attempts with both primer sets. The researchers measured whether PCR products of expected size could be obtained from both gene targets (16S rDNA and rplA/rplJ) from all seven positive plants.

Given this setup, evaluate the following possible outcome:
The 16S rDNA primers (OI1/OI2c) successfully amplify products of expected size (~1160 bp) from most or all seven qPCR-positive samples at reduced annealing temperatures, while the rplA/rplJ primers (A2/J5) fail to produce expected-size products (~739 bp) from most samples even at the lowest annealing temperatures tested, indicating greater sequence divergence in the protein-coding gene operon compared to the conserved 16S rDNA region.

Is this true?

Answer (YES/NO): NO